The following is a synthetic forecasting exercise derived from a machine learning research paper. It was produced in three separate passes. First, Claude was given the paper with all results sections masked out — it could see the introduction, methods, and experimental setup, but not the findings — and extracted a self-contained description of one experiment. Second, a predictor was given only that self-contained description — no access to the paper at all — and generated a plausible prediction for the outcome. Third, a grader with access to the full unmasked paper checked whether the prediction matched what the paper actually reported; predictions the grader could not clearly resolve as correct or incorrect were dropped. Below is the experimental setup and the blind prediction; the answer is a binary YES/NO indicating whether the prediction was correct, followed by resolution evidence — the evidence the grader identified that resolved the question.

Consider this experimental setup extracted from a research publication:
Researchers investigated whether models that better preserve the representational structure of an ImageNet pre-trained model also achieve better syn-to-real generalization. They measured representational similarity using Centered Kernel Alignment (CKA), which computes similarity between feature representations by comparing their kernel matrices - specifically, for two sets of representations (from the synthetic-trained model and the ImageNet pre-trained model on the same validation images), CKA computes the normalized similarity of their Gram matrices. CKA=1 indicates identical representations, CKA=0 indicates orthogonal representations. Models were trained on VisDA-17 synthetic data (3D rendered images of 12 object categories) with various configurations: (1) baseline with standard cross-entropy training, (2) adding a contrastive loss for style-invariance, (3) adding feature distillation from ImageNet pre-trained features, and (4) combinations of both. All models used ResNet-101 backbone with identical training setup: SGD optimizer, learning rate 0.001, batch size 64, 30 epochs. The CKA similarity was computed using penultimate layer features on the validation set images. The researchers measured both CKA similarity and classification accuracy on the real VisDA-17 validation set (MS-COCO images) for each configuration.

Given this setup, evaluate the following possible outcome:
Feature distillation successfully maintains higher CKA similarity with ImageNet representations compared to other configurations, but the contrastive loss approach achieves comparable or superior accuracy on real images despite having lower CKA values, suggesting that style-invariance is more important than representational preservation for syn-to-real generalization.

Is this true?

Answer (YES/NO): NO